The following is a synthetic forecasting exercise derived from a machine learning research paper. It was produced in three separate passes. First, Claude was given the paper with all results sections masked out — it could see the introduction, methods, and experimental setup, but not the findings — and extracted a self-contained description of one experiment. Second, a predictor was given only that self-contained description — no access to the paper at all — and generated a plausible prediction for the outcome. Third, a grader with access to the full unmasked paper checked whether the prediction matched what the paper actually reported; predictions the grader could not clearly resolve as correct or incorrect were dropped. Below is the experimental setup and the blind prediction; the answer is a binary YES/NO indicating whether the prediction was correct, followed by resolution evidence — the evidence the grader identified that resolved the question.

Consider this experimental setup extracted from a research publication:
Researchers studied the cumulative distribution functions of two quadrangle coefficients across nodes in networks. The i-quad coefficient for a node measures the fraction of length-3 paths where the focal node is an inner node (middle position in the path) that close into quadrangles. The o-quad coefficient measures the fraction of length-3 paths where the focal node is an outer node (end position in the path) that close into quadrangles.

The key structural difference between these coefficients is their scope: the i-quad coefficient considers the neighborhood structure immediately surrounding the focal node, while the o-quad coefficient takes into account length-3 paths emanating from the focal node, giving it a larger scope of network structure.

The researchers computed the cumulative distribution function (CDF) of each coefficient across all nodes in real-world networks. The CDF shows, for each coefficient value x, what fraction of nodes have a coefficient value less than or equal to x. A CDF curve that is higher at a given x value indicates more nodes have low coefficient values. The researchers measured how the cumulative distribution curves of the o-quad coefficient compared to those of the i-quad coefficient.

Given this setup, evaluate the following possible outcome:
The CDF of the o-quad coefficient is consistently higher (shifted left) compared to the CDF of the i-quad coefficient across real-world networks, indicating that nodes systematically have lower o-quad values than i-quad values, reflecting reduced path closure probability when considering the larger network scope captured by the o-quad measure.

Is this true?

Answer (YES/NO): NO